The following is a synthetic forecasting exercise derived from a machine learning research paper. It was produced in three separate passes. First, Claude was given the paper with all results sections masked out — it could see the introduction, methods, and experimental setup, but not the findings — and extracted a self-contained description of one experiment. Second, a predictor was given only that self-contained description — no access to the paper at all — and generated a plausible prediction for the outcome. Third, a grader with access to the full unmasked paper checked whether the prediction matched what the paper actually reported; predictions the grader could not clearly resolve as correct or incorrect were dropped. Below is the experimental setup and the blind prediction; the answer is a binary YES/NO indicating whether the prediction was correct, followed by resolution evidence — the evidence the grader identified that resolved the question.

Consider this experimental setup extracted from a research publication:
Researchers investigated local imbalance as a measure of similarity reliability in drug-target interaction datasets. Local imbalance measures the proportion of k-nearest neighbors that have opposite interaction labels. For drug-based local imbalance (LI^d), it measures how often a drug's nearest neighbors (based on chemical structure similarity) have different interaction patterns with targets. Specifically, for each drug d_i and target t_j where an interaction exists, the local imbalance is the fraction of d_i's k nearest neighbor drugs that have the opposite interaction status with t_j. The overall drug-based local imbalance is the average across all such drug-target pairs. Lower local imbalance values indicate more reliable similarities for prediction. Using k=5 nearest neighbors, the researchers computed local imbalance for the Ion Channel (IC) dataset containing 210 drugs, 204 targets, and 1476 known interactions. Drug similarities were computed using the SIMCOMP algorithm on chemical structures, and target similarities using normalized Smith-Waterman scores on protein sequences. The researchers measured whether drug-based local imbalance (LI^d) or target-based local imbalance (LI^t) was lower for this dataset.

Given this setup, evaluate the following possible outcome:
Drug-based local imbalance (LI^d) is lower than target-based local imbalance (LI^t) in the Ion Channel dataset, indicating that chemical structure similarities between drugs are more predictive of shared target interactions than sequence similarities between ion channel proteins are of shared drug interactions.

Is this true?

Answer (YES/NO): NO